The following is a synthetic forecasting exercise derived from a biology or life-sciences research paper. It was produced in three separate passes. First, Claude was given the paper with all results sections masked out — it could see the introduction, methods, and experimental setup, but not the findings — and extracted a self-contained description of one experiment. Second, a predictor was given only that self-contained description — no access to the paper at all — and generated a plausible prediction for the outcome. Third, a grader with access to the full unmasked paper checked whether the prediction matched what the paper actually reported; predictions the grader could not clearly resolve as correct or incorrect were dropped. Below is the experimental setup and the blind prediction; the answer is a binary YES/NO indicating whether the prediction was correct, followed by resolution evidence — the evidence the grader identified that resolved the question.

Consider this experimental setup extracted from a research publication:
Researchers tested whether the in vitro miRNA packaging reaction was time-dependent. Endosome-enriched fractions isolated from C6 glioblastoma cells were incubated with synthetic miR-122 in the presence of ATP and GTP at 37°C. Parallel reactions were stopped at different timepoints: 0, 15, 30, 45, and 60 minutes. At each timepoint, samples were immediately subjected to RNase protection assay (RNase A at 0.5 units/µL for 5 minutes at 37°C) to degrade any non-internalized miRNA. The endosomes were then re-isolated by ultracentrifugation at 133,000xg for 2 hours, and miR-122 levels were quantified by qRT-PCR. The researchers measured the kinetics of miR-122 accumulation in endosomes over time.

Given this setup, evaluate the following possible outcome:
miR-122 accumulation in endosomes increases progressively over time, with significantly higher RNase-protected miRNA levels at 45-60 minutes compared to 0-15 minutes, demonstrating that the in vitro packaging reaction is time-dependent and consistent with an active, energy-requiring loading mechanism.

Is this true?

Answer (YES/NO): NO